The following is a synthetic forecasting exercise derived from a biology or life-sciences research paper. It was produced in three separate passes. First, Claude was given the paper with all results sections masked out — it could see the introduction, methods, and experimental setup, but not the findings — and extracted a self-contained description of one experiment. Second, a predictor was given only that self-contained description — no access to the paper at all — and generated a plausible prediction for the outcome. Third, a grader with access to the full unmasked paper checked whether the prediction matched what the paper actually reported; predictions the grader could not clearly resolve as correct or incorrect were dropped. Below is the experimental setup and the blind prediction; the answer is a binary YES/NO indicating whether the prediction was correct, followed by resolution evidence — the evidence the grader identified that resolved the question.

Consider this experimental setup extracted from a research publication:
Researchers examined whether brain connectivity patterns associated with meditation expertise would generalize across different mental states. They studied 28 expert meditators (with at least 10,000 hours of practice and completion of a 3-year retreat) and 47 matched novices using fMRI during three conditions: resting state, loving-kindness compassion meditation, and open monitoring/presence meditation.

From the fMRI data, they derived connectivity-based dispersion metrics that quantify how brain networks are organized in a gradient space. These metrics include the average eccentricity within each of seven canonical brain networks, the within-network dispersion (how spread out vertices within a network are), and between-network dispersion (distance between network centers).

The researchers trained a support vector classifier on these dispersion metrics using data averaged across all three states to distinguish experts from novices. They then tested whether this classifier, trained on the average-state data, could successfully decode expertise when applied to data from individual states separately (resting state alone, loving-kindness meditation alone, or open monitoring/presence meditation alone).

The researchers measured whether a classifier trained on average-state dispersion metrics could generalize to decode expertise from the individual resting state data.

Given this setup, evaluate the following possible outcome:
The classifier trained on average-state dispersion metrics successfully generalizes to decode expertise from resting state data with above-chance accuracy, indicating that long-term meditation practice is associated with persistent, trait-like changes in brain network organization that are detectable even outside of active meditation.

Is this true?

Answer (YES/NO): YES